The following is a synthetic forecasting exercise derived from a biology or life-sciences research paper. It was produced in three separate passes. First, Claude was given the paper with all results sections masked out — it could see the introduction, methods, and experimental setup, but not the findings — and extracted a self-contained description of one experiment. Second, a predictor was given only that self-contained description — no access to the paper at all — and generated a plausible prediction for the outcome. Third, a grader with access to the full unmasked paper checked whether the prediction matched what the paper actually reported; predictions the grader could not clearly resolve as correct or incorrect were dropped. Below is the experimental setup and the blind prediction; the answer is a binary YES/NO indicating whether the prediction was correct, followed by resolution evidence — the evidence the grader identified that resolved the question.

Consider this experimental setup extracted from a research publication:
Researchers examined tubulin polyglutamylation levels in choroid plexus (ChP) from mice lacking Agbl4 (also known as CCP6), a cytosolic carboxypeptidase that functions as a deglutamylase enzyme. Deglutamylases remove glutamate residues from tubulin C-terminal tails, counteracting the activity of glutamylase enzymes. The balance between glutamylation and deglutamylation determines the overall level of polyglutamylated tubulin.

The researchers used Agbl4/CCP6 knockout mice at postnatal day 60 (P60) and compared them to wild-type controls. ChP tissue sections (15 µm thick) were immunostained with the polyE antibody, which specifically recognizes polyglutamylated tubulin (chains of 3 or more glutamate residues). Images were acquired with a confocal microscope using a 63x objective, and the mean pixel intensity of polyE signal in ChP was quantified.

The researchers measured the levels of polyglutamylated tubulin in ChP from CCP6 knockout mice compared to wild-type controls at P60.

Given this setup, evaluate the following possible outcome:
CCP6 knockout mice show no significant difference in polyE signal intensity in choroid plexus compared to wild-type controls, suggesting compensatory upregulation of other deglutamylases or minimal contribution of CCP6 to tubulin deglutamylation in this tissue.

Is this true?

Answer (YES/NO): YES